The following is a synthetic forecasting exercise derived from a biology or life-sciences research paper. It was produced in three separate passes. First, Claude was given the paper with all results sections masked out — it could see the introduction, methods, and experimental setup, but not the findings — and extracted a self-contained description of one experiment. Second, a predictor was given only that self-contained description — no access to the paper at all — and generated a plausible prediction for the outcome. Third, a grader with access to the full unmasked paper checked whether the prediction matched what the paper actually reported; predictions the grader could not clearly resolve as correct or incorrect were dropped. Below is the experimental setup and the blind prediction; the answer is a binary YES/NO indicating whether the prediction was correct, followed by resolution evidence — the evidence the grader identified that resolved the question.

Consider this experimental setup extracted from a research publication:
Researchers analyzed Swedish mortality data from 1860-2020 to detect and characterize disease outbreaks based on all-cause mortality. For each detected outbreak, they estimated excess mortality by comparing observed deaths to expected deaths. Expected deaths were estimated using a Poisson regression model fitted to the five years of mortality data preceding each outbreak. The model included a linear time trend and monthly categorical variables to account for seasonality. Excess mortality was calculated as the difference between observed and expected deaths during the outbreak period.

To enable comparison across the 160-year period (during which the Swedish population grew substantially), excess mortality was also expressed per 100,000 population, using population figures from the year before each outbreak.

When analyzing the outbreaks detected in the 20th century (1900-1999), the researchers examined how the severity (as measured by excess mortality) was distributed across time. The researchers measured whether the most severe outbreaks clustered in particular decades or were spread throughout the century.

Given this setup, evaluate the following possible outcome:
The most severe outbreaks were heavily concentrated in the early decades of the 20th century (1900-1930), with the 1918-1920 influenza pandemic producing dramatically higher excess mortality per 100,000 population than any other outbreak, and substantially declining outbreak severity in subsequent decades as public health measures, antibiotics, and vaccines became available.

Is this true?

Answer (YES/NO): YES